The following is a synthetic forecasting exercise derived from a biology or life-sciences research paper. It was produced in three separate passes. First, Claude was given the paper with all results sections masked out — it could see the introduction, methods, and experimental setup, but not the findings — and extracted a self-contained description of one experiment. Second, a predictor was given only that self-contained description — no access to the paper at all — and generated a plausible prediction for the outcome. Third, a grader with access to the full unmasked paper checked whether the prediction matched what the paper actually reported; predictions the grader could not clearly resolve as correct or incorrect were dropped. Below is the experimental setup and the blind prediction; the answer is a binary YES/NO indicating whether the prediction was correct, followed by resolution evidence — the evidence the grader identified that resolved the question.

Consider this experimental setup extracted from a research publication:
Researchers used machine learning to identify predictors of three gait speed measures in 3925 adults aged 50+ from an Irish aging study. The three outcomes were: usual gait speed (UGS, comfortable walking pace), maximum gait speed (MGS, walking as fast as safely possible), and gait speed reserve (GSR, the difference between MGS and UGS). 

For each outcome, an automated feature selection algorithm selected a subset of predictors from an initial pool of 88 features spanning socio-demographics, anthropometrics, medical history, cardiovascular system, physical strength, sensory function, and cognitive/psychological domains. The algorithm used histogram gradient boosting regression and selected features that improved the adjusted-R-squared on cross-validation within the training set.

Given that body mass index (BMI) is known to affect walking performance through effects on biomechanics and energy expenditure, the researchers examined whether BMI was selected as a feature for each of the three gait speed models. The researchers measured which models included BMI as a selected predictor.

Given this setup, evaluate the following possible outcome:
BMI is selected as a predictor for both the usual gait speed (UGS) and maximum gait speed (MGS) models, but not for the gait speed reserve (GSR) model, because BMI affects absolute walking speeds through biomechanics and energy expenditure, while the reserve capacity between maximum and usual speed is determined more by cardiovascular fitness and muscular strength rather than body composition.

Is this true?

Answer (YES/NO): YES